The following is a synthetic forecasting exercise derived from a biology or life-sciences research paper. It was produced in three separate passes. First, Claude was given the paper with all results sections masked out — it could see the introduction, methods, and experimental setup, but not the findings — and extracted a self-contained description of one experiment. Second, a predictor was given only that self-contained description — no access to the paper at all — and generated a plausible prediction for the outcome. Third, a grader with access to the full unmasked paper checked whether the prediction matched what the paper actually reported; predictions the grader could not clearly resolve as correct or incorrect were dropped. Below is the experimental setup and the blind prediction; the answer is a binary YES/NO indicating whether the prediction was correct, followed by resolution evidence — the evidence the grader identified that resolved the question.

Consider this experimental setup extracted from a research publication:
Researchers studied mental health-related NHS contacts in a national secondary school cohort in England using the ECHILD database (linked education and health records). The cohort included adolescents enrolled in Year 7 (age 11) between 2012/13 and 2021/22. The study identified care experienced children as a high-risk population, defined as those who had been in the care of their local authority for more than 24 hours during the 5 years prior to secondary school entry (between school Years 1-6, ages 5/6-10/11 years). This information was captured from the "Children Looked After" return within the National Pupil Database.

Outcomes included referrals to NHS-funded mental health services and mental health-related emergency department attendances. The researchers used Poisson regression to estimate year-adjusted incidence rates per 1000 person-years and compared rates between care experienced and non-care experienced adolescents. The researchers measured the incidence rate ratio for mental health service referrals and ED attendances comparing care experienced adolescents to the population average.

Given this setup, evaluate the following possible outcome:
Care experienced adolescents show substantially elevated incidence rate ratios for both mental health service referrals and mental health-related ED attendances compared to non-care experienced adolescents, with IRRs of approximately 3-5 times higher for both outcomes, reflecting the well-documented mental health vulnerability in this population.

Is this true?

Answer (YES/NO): YES